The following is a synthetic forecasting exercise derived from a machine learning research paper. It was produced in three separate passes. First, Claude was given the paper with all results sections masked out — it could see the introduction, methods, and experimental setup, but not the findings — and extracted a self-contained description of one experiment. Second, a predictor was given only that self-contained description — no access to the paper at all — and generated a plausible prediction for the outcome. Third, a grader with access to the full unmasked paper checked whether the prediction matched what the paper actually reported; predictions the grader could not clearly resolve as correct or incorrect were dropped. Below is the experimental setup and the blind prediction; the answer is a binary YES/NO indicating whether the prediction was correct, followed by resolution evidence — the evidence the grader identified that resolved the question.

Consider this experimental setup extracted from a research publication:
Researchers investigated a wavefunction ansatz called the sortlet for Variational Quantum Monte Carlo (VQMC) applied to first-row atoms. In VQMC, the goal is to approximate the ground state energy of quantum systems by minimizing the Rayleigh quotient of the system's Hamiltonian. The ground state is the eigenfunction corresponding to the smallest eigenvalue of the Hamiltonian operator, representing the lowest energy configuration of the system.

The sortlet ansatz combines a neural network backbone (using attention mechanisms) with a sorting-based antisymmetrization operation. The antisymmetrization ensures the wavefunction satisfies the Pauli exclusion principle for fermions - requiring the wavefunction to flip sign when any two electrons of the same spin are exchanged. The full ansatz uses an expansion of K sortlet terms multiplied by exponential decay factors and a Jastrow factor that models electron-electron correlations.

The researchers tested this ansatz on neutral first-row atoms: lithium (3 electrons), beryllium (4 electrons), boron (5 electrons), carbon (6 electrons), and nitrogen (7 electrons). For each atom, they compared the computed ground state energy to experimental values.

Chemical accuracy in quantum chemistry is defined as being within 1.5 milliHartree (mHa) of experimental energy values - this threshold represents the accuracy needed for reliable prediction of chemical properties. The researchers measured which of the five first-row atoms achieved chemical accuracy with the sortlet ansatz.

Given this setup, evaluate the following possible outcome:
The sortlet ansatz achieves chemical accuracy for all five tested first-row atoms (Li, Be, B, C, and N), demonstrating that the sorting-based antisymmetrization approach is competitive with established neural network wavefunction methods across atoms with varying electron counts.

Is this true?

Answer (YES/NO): NO